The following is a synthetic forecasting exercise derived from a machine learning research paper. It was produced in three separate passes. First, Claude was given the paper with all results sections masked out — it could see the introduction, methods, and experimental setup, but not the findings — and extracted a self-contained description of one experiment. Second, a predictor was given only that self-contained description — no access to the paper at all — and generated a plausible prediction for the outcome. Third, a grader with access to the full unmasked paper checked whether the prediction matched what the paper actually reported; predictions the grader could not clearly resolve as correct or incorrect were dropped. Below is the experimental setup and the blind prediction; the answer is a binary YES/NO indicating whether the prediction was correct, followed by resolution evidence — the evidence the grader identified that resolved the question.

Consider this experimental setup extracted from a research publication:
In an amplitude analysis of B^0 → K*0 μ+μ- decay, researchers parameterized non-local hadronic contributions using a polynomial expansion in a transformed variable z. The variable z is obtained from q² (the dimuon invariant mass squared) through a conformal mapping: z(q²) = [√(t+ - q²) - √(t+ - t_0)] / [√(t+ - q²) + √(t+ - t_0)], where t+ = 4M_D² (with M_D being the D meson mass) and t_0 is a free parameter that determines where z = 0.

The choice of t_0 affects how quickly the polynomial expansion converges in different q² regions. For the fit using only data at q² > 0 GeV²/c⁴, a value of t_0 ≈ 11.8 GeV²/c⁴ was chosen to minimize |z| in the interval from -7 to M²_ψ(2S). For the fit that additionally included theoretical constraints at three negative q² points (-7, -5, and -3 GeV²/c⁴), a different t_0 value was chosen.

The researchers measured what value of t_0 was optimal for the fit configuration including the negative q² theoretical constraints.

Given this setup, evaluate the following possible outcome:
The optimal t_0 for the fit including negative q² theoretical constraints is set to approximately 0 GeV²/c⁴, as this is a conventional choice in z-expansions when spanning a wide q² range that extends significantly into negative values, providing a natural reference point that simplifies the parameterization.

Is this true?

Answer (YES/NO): YES